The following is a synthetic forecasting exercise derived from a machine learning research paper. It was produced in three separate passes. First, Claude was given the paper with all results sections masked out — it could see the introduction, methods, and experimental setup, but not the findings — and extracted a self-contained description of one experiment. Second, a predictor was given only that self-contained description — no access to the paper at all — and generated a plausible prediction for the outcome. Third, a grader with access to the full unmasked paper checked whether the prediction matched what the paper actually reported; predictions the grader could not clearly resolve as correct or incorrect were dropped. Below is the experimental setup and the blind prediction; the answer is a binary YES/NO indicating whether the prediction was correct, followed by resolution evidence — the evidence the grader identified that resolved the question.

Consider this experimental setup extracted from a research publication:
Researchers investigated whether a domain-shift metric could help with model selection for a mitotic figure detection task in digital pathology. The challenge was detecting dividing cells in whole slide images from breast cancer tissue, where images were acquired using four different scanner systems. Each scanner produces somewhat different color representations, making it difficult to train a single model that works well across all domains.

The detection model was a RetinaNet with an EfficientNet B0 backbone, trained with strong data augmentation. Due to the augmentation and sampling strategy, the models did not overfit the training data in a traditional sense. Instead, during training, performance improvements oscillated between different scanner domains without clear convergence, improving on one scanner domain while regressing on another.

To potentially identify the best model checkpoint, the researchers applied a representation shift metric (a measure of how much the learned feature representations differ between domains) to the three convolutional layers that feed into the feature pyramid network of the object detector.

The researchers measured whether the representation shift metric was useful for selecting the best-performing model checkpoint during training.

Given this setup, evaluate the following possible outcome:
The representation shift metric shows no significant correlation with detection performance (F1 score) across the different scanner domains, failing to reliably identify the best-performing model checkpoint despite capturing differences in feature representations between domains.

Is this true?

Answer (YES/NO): YES